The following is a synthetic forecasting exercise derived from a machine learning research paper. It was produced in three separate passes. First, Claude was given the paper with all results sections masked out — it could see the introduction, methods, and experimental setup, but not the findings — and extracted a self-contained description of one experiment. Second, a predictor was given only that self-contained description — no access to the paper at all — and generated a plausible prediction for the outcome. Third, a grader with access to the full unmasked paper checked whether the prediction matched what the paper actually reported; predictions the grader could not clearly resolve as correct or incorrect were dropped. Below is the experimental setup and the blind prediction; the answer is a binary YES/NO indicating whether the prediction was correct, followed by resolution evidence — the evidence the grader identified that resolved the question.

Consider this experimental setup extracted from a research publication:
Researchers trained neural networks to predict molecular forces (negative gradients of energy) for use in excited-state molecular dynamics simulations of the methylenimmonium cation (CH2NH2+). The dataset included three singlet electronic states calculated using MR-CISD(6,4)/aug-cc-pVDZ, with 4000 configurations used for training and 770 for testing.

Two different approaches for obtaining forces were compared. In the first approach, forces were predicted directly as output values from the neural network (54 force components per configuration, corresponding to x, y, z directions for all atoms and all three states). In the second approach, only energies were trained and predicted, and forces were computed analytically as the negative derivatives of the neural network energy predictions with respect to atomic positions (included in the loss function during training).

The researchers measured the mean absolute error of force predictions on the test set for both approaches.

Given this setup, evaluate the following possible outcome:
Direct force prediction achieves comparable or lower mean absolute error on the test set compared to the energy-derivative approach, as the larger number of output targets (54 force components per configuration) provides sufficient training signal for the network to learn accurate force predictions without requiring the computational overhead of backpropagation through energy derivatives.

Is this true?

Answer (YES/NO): NO